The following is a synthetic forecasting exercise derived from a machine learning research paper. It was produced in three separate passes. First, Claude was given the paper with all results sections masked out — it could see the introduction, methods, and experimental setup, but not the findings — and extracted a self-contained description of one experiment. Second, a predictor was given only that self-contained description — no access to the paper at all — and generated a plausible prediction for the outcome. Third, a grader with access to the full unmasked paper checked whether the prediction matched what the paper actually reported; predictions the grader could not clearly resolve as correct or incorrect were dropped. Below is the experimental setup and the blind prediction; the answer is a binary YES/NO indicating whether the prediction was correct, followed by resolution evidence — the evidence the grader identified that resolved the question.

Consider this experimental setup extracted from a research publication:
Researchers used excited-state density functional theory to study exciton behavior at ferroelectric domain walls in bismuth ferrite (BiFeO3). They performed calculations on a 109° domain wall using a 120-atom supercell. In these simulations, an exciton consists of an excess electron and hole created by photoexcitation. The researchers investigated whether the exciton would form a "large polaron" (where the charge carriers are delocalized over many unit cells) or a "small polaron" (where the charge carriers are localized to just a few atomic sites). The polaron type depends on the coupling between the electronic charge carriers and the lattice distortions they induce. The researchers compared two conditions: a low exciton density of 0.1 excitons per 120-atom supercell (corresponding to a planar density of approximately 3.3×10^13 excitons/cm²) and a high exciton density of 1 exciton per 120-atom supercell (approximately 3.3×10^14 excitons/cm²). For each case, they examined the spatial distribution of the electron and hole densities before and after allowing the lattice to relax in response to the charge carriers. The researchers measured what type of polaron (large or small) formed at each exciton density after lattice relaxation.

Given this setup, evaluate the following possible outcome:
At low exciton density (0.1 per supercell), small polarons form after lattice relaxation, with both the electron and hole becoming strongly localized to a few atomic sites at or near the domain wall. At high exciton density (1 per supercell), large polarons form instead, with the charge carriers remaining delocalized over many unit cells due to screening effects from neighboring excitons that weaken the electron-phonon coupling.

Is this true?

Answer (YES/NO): NO